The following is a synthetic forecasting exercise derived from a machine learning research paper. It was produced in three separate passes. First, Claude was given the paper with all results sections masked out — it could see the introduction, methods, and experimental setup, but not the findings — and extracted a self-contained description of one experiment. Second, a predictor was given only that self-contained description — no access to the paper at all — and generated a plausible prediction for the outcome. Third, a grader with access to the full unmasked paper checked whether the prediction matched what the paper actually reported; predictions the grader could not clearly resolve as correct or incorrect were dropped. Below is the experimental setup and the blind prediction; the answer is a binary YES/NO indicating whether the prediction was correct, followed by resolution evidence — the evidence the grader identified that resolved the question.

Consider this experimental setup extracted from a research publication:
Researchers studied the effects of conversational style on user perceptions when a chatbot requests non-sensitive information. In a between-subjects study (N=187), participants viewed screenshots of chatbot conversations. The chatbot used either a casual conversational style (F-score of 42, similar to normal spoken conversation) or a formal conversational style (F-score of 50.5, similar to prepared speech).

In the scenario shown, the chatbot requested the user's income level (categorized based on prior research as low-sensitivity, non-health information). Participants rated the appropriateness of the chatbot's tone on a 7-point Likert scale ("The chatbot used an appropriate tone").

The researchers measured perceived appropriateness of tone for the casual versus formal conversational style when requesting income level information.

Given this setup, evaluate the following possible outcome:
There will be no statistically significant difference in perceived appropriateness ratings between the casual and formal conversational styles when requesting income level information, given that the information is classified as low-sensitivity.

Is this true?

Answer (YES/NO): YES